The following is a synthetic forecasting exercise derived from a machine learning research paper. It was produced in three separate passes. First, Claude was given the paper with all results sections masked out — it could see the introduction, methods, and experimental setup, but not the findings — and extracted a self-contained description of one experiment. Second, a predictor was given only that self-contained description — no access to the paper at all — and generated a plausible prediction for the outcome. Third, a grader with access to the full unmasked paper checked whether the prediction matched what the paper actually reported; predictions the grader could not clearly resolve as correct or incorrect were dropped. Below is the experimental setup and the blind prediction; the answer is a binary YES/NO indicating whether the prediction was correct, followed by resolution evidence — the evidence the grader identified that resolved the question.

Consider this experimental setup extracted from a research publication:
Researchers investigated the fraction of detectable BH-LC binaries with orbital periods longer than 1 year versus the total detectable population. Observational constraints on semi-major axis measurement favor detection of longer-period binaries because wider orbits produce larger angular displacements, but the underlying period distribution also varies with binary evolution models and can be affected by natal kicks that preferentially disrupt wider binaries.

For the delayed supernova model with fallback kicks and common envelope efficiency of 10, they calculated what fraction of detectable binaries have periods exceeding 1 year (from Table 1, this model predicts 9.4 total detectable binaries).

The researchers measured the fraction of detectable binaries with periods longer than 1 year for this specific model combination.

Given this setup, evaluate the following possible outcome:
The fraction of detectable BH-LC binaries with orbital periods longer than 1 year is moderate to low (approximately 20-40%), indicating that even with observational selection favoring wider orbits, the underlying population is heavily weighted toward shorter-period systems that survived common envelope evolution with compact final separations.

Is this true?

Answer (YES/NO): YES